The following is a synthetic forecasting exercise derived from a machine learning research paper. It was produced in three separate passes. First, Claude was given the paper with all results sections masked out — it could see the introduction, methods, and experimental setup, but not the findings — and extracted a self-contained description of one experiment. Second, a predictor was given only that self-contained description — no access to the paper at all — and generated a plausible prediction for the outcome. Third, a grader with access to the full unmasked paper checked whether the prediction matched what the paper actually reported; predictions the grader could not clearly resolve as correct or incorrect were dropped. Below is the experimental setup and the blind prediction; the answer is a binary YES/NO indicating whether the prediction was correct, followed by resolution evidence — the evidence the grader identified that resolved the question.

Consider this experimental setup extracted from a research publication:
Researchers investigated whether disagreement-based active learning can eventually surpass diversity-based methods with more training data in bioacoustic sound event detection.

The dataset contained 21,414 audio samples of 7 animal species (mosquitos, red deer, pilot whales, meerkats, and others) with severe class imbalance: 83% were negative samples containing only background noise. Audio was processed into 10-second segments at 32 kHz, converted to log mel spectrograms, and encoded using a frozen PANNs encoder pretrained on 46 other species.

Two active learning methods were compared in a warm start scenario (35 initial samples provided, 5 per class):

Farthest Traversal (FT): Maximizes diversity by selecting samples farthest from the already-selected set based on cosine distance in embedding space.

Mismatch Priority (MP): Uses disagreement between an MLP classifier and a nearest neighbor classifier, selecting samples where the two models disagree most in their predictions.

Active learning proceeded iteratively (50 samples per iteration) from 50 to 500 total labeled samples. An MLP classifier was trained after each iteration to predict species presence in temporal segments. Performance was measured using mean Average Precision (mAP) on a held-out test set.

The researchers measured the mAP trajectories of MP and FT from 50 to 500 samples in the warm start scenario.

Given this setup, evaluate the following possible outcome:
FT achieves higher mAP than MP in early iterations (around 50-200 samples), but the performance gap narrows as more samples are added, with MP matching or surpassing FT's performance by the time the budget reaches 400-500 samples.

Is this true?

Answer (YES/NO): NO